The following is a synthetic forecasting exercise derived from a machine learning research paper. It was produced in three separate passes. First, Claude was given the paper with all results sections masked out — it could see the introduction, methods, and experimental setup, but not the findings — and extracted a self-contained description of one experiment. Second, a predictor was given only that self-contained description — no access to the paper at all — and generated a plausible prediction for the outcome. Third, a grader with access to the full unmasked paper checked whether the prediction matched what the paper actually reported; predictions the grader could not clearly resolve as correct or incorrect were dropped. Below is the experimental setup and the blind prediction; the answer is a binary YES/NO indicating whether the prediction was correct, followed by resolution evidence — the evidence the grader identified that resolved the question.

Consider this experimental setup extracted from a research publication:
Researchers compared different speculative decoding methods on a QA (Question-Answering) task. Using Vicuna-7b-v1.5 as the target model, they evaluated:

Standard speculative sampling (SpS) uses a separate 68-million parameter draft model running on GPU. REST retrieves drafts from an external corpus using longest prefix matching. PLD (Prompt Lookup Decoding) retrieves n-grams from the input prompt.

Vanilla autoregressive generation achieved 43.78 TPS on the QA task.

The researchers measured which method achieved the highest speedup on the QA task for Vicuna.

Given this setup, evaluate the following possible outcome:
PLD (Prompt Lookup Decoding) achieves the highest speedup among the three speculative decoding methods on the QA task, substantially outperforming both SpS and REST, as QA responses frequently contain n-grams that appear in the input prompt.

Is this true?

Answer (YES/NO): NO